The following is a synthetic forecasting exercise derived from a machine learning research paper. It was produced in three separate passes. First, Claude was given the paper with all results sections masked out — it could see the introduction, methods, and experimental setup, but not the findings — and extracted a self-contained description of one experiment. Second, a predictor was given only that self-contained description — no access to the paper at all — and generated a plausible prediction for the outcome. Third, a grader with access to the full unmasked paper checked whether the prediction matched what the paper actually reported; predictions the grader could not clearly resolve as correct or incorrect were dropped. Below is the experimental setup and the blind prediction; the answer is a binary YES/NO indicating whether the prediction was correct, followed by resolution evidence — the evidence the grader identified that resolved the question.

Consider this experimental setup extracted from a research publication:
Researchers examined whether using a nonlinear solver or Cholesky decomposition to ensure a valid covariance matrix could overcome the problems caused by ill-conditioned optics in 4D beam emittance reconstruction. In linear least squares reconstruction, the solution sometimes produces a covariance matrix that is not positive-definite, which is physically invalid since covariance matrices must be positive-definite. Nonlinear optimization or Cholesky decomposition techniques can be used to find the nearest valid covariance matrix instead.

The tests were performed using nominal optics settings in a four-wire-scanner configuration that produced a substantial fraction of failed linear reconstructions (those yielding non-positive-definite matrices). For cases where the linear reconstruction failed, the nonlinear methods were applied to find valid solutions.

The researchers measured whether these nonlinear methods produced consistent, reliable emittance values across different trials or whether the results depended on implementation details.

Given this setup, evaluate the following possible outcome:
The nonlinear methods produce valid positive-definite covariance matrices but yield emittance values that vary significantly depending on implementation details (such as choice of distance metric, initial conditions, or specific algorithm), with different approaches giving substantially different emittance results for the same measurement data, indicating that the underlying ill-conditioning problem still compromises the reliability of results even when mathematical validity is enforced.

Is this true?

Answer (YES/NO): YES